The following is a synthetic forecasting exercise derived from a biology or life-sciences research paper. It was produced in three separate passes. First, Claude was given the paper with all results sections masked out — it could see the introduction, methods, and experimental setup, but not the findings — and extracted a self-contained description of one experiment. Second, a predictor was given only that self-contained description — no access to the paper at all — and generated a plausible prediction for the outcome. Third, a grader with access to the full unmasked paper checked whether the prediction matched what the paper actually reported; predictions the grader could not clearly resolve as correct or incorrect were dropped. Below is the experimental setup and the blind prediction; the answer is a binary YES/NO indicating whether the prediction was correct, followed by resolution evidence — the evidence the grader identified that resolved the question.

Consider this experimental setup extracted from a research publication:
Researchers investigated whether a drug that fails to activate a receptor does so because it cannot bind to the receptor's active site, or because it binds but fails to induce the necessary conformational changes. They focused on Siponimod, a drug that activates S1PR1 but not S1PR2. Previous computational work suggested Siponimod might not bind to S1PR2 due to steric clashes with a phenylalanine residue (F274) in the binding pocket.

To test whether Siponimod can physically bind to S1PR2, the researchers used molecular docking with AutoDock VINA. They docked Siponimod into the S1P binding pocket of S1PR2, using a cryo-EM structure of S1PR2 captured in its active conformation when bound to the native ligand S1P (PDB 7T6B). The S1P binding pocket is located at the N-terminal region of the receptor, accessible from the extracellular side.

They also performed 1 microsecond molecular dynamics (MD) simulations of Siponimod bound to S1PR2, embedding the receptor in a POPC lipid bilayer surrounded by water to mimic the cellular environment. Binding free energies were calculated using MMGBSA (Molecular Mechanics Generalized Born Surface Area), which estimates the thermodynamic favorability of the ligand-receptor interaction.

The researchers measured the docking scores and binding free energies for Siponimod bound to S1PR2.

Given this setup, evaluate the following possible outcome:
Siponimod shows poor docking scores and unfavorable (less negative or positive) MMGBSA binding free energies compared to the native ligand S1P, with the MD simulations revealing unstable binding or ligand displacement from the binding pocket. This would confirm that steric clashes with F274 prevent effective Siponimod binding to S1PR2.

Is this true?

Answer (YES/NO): NO